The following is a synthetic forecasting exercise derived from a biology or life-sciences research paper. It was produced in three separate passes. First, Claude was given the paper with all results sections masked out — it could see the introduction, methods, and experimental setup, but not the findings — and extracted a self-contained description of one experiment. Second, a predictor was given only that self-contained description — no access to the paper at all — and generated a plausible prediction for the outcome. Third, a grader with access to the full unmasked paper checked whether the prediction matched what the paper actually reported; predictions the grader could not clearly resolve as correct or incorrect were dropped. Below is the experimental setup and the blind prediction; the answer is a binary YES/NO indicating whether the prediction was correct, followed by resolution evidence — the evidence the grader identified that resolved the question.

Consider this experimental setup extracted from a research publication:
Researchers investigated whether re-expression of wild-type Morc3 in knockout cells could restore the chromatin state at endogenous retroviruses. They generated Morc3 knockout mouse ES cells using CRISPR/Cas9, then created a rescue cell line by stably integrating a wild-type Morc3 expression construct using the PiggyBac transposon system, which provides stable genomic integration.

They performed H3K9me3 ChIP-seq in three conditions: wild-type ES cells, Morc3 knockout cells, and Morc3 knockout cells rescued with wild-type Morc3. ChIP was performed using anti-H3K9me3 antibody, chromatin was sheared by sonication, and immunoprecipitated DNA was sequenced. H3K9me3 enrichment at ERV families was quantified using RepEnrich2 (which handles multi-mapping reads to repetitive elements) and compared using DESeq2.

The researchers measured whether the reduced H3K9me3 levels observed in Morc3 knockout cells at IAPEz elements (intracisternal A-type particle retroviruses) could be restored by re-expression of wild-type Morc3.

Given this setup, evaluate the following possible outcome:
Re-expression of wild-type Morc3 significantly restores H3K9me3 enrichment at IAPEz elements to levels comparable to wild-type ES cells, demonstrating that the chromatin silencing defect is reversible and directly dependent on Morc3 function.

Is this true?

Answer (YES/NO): YES